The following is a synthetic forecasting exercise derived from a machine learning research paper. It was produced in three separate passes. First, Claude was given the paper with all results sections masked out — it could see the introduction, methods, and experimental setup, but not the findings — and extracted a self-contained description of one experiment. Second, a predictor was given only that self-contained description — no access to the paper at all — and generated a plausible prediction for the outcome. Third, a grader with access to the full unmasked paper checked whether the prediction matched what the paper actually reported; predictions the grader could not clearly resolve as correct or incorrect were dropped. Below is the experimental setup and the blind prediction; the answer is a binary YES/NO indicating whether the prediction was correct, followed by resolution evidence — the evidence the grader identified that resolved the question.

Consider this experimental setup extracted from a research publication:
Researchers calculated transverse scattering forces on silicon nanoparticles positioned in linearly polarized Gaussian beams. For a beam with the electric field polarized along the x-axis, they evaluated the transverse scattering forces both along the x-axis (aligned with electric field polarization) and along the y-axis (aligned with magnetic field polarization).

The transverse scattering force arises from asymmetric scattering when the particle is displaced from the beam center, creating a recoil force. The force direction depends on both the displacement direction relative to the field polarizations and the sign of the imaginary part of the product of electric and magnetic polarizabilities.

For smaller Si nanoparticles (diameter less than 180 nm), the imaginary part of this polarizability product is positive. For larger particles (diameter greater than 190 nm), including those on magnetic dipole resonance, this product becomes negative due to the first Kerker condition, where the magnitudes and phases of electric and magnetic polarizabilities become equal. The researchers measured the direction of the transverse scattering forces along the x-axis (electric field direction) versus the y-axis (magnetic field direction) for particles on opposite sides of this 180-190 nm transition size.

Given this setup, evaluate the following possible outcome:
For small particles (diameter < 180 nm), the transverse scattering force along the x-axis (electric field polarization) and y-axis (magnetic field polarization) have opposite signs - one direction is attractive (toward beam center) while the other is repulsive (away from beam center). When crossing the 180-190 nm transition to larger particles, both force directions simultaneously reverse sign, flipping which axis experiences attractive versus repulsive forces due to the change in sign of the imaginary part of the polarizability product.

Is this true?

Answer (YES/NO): YES